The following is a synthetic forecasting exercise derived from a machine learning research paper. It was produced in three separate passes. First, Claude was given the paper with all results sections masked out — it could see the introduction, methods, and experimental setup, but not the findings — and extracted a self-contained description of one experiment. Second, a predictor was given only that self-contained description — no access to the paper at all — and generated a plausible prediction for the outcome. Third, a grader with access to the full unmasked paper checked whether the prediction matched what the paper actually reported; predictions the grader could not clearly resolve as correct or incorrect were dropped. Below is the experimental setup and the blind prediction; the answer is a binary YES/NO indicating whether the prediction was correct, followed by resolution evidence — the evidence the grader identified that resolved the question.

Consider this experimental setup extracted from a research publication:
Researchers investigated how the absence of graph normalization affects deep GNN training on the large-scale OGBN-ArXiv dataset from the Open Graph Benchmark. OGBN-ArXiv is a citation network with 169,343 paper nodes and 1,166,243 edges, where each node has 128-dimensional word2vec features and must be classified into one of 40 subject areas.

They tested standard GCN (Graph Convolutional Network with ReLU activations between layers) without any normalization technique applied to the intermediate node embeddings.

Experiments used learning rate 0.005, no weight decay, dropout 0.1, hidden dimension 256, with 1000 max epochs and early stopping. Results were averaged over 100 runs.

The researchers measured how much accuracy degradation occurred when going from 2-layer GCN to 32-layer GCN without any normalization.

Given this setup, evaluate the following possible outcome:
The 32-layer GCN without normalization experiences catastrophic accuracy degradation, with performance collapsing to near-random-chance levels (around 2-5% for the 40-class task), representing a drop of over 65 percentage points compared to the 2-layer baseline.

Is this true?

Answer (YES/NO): NO